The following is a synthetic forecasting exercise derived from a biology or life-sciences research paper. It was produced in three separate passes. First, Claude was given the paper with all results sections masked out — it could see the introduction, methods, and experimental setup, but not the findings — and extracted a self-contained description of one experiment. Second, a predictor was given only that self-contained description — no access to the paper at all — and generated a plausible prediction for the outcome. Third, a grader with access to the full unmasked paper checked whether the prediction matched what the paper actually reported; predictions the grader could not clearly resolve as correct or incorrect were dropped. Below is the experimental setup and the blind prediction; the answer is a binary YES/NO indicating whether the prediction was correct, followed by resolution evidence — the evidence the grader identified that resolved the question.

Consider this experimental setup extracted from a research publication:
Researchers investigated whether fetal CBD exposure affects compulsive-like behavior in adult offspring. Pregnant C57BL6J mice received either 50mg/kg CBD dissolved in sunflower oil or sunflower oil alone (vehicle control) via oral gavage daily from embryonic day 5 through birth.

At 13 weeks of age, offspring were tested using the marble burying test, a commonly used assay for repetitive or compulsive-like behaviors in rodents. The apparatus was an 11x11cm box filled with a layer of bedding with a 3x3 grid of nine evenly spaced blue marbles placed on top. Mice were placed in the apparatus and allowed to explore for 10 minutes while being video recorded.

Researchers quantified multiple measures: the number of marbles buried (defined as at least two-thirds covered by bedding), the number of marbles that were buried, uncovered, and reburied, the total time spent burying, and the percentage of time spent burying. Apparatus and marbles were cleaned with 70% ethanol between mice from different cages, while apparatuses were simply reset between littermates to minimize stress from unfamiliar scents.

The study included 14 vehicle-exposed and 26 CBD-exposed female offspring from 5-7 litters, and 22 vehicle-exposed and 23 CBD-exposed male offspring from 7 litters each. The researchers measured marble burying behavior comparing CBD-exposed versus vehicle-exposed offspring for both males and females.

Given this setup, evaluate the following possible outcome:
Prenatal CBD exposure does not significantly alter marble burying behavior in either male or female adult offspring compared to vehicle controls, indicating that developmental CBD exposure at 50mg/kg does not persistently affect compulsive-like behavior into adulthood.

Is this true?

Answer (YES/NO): YES